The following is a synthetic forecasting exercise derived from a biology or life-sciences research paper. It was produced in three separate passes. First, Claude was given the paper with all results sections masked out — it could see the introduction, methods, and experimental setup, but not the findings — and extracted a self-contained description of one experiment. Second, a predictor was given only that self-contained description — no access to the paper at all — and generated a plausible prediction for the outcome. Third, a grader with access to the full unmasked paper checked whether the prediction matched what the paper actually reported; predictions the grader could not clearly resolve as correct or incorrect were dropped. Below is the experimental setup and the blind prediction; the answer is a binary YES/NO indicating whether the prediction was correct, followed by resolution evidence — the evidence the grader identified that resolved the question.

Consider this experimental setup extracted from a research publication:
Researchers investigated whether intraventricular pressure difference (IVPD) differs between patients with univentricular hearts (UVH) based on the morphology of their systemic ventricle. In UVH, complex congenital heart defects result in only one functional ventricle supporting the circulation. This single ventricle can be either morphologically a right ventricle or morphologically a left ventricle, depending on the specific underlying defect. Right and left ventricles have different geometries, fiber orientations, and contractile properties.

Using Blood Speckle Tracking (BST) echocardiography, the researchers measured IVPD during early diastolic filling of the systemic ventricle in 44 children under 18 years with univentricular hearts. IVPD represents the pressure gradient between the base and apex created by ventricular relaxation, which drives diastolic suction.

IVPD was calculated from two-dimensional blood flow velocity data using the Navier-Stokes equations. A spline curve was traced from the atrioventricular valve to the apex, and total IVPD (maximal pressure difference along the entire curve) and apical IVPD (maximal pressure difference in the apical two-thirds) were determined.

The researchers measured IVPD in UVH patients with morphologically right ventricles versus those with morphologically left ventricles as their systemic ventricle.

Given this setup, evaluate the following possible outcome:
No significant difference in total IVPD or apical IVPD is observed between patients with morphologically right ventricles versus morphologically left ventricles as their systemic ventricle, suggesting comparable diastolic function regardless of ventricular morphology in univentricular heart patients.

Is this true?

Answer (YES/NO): YES